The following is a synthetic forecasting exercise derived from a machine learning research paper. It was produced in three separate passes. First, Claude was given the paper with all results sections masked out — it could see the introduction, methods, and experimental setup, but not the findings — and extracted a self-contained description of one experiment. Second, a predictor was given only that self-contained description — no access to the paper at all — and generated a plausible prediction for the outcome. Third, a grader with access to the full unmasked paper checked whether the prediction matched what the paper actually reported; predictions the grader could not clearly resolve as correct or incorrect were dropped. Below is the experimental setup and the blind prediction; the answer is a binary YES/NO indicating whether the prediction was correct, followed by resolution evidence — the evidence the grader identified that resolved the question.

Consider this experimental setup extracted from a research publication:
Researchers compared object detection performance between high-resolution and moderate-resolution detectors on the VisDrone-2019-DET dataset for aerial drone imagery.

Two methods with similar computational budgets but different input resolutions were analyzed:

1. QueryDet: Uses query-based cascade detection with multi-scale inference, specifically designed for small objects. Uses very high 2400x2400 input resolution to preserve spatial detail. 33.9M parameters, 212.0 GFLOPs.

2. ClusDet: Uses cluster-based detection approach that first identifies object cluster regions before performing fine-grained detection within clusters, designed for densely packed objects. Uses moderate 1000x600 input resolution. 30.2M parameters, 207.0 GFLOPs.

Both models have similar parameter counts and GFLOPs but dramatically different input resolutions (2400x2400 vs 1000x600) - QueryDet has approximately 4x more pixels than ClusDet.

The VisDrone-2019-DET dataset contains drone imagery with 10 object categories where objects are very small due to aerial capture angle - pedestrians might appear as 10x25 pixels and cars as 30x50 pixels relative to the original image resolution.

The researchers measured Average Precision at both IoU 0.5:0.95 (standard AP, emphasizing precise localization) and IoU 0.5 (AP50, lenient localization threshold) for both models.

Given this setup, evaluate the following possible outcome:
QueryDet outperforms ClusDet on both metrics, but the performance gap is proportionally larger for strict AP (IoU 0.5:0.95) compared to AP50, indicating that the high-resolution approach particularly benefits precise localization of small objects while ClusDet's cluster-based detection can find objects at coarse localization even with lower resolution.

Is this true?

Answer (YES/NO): NO